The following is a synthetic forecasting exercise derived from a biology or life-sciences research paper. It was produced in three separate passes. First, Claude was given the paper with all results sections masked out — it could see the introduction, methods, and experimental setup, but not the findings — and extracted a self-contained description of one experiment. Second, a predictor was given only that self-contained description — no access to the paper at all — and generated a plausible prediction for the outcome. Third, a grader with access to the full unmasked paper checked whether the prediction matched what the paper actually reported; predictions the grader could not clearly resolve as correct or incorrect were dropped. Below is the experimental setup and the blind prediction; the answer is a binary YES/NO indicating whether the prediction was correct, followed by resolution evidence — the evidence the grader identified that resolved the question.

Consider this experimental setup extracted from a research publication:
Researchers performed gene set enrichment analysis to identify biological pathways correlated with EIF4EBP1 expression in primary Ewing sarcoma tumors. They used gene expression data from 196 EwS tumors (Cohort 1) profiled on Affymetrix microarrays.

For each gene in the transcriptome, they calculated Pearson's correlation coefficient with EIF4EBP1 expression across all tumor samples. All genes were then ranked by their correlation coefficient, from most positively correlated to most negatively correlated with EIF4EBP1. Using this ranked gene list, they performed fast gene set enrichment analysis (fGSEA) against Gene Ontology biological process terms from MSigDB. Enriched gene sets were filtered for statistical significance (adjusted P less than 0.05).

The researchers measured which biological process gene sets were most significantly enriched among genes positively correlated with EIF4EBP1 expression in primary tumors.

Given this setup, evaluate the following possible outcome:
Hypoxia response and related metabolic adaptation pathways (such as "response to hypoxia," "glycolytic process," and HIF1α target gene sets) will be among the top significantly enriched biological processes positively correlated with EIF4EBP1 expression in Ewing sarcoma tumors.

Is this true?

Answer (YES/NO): NO